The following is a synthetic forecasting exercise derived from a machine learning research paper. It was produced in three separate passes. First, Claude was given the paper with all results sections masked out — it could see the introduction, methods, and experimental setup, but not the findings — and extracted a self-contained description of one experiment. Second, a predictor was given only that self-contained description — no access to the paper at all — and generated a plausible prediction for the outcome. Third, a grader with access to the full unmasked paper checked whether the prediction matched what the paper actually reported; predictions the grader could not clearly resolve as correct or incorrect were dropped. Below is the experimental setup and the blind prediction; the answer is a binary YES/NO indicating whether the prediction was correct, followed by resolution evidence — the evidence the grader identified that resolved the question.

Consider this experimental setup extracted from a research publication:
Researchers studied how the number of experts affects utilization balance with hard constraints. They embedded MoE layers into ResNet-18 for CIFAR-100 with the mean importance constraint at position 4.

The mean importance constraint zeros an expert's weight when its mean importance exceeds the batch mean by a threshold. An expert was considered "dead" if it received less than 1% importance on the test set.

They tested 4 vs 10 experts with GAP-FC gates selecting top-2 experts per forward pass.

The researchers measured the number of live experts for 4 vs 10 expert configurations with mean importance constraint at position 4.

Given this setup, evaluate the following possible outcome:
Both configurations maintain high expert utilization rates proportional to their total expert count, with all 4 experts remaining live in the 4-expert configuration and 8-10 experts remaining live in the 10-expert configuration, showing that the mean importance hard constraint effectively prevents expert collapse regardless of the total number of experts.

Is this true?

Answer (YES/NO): NO